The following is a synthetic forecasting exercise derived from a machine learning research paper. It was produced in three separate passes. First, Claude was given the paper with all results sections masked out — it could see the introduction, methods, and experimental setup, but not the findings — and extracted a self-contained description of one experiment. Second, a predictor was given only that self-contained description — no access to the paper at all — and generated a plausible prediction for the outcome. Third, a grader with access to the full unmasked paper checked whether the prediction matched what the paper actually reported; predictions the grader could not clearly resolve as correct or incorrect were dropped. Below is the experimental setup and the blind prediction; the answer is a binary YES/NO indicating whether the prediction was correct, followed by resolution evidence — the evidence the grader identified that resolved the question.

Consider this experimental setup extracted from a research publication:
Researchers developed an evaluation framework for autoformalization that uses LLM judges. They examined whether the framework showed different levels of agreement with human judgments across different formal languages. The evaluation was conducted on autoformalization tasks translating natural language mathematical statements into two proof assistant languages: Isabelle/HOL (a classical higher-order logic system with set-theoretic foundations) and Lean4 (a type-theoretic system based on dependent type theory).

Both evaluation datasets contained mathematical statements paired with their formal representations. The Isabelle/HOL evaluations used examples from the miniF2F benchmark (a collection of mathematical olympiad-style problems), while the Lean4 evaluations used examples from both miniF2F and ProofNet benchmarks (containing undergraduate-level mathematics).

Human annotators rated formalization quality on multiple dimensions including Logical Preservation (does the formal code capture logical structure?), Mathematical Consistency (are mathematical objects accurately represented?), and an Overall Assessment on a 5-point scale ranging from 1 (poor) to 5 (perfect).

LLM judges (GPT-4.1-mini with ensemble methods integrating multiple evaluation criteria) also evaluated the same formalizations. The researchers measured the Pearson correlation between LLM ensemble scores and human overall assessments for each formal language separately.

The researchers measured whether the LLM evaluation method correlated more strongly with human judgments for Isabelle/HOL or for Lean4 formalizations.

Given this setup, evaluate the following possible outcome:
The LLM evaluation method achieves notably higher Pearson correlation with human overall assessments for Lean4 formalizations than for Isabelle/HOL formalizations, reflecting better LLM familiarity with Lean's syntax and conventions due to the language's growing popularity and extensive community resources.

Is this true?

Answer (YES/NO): NO